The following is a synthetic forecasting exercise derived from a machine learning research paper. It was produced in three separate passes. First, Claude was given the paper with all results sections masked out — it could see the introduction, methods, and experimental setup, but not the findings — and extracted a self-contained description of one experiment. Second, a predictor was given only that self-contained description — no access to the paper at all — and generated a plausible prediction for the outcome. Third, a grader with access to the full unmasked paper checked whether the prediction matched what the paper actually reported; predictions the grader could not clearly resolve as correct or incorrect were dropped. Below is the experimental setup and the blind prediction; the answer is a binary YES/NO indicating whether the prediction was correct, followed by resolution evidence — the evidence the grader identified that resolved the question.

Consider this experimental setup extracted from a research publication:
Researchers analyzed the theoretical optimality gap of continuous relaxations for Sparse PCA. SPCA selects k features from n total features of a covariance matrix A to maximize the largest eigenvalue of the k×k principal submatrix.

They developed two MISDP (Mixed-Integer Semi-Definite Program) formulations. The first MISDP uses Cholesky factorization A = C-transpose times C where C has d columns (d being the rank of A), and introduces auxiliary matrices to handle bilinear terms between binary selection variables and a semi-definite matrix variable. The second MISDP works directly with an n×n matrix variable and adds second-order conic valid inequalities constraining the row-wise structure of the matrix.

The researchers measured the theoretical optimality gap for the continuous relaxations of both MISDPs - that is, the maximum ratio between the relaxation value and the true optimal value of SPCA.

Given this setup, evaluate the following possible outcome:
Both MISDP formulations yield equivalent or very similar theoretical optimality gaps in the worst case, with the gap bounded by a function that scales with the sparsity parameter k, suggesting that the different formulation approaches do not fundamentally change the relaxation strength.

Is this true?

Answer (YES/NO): YES